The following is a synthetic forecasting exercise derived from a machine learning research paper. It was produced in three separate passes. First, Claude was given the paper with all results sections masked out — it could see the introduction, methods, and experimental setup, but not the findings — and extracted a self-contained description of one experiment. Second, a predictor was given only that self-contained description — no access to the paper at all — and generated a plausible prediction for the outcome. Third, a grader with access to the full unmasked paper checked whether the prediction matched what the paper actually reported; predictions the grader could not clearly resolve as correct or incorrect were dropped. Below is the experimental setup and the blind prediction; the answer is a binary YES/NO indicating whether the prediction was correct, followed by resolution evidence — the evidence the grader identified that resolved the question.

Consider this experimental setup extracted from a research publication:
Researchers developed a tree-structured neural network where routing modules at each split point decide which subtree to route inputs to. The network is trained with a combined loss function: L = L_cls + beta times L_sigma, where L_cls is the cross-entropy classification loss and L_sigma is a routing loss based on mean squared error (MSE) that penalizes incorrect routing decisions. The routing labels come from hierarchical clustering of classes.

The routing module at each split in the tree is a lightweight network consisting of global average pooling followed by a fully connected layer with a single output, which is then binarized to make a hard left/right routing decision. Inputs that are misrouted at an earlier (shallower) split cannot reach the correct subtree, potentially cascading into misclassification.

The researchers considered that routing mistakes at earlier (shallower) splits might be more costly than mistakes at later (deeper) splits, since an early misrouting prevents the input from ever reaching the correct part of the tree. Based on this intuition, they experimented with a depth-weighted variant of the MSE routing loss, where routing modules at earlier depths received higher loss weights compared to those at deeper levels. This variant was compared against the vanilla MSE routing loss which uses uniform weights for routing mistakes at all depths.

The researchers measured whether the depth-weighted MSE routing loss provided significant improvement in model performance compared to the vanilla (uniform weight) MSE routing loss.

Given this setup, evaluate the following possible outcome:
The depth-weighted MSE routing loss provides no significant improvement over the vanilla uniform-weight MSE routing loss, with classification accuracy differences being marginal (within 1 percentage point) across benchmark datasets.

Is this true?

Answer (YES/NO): YES